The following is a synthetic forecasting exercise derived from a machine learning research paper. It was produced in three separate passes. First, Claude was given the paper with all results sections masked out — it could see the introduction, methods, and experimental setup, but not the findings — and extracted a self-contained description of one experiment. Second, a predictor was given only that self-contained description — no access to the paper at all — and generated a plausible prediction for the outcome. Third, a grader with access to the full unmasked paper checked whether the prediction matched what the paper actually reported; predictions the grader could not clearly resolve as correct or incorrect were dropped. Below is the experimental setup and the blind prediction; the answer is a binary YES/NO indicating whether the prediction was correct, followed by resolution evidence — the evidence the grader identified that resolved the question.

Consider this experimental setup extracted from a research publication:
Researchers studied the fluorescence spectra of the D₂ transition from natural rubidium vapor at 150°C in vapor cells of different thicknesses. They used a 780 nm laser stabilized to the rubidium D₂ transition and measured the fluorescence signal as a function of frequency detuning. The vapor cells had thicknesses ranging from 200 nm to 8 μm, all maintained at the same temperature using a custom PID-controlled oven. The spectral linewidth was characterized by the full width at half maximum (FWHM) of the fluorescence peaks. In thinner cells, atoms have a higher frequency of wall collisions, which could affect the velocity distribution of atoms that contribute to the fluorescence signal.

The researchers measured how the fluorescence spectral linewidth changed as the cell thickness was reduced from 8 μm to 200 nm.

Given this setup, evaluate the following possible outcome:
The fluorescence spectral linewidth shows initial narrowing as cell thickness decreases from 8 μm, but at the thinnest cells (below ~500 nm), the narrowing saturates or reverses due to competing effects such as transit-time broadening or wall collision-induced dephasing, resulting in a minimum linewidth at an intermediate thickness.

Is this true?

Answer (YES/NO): NO